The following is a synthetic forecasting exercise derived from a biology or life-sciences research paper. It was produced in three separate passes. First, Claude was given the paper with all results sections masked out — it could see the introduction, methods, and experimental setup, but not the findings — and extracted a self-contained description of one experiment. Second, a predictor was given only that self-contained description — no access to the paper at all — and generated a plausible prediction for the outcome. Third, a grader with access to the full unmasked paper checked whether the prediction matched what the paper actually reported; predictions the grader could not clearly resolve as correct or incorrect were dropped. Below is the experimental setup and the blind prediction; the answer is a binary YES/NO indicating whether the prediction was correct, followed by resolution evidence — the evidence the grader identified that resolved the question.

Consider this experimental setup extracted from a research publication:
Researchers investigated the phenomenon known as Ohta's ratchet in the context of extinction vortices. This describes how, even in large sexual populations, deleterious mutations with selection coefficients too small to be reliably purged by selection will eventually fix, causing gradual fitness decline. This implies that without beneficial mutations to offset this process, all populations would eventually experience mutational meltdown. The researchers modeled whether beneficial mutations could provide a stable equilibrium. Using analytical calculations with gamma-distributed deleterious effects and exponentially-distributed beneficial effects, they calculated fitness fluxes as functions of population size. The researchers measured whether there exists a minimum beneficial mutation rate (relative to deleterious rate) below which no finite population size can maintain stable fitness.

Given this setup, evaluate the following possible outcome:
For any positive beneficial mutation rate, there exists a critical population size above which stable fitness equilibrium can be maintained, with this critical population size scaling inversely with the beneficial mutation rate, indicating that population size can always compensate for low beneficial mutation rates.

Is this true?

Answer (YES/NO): YES